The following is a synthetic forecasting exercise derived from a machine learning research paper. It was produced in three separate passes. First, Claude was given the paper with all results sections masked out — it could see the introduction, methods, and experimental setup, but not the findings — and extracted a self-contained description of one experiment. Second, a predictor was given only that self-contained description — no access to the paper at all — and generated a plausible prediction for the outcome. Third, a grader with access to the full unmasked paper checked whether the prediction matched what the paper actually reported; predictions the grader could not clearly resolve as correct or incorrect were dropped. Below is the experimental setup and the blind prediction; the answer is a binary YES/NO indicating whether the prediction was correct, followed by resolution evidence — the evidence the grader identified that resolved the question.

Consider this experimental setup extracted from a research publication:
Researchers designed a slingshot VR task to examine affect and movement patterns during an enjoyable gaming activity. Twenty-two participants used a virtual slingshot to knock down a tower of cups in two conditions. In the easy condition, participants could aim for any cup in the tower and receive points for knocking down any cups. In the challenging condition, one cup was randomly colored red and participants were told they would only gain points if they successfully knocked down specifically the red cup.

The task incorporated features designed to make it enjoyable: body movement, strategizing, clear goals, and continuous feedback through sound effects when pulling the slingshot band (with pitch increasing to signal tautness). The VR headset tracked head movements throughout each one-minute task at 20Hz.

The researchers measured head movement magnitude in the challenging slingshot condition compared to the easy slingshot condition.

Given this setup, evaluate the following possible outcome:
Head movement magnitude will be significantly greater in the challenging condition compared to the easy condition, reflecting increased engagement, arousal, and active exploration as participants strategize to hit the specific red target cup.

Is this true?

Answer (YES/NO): NO